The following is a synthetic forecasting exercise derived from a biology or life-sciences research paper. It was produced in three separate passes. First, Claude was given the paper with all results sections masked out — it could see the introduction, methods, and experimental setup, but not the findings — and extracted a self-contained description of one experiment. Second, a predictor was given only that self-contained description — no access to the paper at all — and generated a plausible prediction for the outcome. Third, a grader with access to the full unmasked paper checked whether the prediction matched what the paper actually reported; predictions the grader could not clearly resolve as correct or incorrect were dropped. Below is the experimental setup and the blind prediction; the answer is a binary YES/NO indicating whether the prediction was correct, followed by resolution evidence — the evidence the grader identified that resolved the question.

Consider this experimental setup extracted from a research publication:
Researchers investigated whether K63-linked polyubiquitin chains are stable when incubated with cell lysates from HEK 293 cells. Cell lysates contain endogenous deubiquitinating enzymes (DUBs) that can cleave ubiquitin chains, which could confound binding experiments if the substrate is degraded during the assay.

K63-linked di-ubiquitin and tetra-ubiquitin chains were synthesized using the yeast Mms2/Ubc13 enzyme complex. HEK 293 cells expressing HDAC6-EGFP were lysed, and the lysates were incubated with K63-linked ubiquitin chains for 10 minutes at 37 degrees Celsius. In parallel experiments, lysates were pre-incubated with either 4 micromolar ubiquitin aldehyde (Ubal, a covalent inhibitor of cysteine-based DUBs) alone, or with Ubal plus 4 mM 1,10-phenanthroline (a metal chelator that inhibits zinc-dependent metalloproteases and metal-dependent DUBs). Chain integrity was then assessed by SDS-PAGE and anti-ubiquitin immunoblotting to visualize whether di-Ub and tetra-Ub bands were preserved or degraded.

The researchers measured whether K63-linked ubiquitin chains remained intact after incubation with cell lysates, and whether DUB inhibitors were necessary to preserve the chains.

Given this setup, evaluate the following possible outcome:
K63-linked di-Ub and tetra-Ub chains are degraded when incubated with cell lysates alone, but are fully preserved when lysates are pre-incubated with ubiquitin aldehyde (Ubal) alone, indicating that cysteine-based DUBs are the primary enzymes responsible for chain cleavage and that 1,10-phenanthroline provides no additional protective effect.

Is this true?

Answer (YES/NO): NO